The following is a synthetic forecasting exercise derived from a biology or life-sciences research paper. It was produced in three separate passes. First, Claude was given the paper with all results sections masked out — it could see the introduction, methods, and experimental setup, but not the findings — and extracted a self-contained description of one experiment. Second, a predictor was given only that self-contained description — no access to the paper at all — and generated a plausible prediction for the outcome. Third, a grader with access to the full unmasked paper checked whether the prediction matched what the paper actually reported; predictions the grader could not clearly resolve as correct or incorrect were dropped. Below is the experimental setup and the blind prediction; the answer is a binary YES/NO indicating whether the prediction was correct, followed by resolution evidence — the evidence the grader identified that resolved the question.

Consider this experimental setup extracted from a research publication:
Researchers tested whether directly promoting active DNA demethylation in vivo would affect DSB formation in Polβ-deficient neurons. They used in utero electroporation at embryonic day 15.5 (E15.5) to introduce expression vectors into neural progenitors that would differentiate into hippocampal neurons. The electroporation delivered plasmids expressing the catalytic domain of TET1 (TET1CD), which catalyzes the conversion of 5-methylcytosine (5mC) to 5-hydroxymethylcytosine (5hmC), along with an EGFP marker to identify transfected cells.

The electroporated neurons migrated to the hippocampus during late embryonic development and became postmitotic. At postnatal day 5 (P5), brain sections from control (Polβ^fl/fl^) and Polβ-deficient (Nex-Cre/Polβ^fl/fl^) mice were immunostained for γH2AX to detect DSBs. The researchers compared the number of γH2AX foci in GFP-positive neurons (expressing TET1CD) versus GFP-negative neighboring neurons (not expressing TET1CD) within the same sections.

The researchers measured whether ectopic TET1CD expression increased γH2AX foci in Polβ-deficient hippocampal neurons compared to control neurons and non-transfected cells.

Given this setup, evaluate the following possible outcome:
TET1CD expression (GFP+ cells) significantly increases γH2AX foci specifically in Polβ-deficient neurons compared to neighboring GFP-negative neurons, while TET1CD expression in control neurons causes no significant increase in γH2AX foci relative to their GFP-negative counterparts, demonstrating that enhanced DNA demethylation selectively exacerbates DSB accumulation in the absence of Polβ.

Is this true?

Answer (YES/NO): YES